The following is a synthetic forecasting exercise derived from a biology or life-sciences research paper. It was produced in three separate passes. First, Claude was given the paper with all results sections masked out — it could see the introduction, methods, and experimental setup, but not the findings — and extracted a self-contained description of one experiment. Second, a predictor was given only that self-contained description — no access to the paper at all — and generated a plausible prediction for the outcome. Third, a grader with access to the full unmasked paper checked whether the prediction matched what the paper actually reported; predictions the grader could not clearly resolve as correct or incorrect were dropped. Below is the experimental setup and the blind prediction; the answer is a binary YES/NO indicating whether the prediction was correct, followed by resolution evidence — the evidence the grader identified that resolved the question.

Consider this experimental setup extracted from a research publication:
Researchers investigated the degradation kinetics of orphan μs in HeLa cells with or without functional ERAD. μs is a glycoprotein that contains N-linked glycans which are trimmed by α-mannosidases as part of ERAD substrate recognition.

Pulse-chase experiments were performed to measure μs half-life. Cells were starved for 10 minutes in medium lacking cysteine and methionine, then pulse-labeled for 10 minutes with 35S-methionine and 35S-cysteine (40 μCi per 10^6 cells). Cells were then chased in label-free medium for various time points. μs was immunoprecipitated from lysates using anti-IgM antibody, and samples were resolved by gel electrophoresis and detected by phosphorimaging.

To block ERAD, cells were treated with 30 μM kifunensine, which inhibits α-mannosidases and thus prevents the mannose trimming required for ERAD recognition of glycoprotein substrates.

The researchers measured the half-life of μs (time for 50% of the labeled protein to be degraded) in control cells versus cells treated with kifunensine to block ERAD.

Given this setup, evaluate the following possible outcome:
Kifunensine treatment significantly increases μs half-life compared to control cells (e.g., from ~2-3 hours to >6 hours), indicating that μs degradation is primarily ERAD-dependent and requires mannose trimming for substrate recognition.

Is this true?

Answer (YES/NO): YES